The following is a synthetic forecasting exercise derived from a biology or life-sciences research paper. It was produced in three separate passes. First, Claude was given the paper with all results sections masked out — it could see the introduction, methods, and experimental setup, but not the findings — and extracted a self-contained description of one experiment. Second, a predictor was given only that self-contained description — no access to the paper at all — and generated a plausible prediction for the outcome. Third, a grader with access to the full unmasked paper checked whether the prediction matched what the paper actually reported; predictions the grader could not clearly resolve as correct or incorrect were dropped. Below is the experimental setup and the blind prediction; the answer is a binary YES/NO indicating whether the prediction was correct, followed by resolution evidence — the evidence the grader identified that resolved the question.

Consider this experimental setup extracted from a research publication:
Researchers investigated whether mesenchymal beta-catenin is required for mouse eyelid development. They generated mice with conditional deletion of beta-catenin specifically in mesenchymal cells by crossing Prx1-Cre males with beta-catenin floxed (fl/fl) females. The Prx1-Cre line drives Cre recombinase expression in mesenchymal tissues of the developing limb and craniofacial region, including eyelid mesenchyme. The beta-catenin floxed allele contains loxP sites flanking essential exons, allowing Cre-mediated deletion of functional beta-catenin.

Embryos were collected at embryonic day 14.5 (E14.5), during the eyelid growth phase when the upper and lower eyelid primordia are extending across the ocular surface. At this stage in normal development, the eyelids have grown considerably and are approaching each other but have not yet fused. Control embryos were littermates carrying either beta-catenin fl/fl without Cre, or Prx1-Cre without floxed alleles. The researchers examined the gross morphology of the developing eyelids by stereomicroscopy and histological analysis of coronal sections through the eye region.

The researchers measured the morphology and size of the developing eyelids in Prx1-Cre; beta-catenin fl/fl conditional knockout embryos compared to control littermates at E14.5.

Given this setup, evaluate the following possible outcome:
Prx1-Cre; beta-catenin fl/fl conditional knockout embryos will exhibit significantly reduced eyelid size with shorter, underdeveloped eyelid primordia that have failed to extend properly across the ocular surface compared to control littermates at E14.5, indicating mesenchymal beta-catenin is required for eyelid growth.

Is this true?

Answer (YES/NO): NO